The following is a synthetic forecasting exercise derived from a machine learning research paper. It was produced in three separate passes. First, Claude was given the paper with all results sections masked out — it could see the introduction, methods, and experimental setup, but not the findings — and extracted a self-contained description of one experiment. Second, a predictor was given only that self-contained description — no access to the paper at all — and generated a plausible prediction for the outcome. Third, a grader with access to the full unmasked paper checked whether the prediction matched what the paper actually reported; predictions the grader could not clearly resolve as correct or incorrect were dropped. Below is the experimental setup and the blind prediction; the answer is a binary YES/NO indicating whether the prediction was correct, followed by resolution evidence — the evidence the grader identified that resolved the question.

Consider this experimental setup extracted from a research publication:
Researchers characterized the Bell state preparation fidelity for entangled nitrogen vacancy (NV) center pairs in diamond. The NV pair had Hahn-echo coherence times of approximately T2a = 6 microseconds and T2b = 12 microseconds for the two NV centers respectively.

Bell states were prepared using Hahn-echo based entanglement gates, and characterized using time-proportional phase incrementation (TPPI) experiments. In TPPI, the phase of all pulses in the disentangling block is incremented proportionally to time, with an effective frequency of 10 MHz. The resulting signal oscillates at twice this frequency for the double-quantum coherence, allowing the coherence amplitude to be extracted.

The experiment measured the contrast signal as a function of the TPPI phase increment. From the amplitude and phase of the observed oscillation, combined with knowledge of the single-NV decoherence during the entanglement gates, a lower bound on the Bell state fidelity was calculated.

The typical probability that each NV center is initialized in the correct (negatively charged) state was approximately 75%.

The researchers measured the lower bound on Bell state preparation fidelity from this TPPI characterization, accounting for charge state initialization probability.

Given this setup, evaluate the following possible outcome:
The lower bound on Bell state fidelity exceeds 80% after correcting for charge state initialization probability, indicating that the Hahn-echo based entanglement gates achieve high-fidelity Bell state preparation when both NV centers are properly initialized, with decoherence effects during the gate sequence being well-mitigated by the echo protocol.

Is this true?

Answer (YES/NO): NO